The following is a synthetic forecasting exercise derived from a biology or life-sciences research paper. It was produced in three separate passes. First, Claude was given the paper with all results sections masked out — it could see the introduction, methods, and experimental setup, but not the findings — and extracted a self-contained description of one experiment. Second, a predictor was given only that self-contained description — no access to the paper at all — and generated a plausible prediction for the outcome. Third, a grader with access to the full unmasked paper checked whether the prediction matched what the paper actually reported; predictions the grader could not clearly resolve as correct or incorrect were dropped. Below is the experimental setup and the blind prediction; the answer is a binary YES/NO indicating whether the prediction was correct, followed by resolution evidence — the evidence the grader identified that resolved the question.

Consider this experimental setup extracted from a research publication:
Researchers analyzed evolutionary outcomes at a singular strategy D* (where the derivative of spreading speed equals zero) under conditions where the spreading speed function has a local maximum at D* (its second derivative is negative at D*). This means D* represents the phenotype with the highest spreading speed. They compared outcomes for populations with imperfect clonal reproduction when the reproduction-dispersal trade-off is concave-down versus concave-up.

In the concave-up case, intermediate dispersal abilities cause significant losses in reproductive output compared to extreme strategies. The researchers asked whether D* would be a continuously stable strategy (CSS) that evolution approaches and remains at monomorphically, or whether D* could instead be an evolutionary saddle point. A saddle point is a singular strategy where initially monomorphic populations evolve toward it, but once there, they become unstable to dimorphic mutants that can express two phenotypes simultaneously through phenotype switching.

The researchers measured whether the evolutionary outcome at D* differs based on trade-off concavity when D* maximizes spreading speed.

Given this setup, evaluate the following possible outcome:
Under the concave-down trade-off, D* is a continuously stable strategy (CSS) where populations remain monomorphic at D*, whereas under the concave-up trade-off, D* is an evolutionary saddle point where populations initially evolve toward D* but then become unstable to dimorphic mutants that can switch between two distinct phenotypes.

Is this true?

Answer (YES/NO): YES